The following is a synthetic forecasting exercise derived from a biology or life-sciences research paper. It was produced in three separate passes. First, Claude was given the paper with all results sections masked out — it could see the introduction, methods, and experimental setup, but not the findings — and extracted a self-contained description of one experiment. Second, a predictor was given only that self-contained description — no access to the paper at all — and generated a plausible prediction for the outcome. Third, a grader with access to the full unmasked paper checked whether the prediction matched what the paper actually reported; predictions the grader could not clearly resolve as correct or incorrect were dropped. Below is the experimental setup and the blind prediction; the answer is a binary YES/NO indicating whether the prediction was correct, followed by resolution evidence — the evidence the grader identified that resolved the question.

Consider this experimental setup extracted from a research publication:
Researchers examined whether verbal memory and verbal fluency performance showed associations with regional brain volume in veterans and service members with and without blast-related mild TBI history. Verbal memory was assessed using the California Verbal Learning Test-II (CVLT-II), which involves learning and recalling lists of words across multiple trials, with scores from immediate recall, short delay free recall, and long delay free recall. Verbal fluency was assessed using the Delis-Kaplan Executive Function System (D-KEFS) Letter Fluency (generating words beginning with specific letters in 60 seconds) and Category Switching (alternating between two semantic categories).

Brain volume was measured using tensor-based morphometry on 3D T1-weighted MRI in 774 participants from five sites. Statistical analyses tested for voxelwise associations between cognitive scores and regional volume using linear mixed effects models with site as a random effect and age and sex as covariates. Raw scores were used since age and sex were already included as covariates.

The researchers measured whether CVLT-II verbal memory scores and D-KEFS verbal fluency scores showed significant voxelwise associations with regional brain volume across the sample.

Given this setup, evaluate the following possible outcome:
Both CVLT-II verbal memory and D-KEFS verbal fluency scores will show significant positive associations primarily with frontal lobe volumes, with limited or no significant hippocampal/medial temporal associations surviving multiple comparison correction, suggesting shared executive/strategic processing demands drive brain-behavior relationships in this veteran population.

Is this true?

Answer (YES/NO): NO